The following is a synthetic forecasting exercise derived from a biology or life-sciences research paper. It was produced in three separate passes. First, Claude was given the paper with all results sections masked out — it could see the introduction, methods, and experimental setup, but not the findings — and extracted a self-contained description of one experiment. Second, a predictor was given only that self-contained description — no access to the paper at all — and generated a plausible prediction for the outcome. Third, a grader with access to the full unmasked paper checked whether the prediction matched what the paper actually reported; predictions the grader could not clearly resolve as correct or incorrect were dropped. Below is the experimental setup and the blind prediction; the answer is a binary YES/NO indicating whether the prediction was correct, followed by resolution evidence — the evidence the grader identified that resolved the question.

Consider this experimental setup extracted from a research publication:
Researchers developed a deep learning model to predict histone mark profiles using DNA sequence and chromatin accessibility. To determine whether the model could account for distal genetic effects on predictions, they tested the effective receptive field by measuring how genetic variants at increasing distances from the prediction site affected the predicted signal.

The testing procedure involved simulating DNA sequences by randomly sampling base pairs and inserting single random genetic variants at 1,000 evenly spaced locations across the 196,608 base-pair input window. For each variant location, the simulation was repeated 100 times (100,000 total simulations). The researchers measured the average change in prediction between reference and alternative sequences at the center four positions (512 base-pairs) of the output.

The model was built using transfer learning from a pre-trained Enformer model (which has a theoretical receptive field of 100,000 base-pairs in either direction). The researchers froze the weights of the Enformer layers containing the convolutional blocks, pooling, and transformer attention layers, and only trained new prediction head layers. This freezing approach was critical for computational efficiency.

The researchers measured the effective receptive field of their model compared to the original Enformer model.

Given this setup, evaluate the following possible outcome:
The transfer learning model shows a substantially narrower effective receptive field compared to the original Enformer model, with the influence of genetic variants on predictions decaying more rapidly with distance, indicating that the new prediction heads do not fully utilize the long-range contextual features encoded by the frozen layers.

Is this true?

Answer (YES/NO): NO